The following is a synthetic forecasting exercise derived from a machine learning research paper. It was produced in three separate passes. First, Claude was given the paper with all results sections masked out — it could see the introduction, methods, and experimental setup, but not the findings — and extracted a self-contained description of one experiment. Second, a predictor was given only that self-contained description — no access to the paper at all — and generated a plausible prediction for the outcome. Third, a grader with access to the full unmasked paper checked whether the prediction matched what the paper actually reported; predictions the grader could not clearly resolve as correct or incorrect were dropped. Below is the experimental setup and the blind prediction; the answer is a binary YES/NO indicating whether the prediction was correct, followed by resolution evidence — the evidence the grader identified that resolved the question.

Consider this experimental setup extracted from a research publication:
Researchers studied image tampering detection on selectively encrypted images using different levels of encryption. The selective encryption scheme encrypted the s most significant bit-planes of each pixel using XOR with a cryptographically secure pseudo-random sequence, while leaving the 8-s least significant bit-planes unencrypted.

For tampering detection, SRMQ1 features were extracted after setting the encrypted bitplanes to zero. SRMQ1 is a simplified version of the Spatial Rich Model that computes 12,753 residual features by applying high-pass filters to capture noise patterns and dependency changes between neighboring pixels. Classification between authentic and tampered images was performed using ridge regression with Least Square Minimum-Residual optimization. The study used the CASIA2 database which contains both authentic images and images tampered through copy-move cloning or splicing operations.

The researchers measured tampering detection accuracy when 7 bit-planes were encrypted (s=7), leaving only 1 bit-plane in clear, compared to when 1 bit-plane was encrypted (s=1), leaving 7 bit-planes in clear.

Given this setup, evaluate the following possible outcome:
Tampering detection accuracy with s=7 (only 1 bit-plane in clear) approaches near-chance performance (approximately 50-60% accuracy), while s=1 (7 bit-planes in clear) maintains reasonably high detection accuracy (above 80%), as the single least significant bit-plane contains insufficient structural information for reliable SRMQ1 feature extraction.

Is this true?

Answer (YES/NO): NO